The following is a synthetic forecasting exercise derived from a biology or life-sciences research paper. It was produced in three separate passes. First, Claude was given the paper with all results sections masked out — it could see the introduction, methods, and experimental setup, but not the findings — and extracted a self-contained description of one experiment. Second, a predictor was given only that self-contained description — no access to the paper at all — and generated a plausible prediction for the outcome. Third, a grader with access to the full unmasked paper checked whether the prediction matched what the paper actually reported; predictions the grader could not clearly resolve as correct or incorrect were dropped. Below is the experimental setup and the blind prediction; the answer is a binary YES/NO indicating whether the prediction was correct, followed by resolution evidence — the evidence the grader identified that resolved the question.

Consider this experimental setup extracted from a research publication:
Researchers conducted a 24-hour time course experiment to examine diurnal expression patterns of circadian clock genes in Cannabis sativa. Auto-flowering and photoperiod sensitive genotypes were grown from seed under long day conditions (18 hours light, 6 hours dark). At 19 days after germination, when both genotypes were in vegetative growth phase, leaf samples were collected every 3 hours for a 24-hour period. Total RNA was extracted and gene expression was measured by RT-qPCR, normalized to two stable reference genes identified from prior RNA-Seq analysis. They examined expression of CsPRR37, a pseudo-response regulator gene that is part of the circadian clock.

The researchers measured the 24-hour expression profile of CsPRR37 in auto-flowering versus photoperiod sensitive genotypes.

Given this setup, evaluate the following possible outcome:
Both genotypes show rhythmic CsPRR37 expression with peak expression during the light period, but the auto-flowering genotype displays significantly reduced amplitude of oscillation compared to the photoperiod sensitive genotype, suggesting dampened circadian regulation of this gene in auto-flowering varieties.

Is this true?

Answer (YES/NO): NO